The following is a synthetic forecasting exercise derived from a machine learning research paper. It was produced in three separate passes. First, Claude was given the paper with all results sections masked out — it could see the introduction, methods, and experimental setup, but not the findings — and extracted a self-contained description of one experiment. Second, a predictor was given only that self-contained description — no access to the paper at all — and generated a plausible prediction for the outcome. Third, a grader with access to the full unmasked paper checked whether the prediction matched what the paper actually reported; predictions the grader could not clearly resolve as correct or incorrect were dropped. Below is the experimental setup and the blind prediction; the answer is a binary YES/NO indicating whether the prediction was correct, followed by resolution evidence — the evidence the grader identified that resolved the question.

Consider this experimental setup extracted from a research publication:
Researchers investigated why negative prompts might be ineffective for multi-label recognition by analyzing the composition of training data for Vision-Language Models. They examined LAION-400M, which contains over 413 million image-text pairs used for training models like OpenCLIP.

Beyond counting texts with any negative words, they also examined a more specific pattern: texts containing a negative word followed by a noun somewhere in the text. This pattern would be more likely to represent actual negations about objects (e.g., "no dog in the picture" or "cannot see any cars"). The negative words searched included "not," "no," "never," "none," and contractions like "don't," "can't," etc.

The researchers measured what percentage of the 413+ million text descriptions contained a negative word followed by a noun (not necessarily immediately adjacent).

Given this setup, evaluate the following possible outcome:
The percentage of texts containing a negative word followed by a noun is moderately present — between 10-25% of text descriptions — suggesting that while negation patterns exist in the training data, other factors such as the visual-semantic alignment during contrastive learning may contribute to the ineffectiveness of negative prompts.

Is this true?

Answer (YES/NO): NO